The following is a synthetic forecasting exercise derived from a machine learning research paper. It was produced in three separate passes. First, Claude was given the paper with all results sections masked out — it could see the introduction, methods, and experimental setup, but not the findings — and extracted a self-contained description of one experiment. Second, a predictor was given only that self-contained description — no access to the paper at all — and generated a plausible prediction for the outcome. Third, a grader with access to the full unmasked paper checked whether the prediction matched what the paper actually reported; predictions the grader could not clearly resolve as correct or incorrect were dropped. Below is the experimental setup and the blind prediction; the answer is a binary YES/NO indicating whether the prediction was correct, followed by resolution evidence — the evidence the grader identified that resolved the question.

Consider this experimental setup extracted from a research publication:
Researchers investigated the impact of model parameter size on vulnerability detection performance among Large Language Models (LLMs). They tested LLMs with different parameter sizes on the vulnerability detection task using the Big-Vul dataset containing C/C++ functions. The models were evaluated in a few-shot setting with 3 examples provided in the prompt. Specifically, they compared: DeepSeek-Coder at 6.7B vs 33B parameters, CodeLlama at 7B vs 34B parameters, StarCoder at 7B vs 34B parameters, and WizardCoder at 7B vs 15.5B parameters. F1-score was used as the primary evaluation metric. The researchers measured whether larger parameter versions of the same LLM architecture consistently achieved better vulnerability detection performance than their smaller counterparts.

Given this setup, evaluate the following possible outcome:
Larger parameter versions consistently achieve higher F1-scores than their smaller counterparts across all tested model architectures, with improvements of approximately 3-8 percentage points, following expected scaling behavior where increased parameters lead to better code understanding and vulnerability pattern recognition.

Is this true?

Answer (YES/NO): NO